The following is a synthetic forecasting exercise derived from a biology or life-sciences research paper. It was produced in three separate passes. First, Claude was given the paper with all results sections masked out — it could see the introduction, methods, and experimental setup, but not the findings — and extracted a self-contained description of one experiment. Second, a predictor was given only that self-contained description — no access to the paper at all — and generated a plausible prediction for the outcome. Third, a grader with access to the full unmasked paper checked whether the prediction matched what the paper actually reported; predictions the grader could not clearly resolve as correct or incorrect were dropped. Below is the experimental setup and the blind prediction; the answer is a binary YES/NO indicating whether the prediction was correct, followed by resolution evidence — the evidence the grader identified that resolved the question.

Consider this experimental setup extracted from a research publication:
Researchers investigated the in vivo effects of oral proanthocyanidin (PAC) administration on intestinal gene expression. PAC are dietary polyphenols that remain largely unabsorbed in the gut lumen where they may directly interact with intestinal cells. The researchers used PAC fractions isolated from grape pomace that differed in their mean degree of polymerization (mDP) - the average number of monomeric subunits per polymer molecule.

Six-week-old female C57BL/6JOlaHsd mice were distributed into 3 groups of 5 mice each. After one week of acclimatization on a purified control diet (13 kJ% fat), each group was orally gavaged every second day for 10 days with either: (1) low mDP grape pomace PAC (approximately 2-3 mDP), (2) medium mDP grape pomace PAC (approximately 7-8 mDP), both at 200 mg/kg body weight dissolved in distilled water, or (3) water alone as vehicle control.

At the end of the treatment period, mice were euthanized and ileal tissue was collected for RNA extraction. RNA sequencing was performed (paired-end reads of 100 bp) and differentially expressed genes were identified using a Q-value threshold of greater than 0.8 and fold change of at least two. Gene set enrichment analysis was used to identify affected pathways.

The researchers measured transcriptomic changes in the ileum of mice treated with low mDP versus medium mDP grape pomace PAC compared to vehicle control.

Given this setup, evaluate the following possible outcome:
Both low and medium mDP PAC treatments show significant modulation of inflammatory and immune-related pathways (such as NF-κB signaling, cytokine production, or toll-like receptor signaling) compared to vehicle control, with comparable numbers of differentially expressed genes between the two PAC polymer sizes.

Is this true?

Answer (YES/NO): NO